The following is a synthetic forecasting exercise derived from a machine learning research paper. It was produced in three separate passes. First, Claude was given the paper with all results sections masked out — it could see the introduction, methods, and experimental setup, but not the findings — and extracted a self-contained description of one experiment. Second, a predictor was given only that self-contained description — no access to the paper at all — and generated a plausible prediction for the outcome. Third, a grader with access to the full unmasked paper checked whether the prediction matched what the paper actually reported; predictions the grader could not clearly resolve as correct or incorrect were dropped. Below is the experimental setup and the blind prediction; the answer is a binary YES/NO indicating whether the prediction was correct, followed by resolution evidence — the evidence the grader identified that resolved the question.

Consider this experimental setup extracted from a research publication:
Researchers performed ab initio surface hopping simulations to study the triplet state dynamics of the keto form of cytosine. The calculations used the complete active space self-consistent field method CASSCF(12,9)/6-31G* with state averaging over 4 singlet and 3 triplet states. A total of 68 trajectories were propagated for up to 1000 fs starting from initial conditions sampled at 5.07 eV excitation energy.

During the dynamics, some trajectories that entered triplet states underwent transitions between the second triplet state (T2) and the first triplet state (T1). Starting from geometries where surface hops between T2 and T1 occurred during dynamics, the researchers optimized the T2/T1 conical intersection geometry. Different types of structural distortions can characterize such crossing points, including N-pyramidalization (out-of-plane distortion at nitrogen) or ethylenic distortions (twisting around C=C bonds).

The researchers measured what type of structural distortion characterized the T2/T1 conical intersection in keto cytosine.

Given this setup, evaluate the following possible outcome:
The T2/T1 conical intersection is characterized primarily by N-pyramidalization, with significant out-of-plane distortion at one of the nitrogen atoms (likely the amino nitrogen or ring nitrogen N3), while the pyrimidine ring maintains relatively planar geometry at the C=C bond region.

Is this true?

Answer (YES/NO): NO